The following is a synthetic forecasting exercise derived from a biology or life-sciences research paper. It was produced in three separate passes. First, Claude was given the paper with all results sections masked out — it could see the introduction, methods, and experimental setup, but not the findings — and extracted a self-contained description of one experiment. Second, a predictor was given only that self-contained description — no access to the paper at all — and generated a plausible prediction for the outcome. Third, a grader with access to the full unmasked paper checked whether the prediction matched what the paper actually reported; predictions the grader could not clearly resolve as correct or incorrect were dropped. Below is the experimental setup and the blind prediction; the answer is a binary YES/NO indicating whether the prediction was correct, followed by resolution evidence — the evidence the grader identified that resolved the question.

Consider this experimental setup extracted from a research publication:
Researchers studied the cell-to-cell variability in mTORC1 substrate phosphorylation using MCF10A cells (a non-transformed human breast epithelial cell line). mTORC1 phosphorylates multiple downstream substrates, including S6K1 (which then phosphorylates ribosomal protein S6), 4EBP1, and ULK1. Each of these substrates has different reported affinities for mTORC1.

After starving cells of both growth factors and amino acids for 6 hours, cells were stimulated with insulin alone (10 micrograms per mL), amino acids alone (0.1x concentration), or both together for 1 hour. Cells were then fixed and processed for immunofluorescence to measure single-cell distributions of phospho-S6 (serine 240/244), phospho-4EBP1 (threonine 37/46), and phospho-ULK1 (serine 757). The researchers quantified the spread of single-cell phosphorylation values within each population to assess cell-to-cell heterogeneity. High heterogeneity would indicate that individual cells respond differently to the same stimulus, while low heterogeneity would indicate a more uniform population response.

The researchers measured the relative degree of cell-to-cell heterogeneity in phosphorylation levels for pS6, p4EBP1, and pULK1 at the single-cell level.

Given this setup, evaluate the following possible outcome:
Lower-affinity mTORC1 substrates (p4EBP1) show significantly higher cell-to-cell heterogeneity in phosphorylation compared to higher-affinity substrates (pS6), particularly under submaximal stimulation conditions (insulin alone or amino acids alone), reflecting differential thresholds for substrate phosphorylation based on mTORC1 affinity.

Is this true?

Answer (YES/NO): NO